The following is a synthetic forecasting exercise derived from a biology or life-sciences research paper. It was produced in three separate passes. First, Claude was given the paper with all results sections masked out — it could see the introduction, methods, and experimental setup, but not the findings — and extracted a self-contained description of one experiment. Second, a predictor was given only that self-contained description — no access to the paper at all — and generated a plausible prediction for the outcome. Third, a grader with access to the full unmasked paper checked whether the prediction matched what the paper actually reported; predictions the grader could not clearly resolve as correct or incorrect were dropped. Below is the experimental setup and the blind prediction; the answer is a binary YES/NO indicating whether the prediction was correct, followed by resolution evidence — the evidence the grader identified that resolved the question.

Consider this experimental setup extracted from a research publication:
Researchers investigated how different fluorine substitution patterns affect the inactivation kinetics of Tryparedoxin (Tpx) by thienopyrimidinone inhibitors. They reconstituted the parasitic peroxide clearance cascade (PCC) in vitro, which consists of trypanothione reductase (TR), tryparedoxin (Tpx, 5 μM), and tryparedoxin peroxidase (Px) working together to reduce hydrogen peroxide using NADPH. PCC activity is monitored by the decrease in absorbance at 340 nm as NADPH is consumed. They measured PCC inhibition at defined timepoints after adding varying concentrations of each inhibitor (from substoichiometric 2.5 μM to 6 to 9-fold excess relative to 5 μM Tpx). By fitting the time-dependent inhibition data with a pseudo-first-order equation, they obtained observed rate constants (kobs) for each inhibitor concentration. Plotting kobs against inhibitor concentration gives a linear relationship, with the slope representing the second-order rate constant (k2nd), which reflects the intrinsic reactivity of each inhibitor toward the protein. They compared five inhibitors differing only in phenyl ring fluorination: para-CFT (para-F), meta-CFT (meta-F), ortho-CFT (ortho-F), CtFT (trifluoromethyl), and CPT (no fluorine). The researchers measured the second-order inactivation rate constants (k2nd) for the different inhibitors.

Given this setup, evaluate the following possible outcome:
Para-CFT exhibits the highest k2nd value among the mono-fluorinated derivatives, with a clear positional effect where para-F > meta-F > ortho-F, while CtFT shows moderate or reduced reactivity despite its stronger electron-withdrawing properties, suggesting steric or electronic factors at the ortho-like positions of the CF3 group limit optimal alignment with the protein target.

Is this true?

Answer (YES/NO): NO